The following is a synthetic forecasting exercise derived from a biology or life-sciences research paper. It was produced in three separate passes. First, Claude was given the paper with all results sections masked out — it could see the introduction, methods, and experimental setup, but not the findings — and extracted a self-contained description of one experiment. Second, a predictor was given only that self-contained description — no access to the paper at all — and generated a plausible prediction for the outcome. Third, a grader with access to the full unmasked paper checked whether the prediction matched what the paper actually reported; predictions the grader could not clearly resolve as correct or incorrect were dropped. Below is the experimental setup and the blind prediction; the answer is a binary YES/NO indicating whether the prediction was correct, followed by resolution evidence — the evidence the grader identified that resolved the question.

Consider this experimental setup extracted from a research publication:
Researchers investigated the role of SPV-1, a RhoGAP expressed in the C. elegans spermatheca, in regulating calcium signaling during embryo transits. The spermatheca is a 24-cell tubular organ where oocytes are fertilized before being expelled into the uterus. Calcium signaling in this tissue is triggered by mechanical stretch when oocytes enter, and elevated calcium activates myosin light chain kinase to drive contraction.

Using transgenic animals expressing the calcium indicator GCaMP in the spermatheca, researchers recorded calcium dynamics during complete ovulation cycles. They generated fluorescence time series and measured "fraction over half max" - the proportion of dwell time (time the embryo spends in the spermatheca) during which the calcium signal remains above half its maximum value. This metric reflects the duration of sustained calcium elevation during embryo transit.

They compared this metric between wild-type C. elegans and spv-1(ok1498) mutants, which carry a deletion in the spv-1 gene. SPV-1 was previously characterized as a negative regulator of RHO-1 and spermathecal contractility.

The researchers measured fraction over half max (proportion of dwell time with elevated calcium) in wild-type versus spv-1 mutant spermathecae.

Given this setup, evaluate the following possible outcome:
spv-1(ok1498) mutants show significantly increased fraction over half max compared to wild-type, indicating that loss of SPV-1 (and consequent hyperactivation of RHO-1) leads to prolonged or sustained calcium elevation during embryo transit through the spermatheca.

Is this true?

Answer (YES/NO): YES